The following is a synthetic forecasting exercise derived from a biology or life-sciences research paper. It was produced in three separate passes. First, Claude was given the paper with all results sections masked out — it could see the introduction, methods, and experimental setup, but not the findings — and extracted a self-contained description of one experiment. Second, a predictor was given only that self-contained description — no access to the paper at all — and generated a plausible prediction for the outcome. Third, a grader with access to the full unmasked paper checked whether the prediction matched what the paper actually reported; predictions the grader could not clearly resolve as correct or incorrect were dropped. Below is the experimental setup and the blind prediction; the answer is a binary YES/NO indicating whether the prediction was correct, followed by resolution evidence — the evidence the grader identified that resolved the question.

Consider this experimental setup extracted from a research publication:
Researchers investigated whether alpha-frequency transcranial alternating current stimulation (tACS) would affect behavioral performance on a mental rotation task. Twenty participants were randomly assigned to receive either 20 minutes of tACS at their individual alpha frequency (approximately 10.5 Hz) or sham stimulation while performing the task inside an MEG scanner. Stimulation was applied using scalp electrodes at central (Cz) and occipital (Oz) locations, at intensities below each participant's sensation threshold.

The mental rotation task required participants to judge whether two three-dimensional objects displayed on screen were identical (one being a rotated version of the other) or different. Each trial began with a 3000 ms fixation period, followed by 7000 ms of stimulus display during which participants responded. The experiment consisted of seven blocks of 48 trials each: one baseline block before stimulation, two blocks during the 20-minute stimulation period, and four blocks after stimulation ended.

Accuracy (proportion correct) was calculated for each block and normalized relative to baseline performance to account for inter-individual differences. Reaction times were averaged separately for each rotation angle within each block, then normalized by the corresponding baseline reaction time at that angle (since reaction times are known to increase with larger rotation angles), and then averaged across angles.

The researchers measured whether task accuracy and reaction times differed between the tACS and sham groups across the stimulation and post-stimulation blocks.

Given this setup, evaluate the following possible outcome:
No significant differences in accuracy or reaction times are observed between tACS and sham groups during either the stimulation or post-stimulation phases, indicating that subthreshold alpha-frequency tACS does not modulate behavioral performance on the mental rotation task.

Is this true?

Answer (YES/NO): NO